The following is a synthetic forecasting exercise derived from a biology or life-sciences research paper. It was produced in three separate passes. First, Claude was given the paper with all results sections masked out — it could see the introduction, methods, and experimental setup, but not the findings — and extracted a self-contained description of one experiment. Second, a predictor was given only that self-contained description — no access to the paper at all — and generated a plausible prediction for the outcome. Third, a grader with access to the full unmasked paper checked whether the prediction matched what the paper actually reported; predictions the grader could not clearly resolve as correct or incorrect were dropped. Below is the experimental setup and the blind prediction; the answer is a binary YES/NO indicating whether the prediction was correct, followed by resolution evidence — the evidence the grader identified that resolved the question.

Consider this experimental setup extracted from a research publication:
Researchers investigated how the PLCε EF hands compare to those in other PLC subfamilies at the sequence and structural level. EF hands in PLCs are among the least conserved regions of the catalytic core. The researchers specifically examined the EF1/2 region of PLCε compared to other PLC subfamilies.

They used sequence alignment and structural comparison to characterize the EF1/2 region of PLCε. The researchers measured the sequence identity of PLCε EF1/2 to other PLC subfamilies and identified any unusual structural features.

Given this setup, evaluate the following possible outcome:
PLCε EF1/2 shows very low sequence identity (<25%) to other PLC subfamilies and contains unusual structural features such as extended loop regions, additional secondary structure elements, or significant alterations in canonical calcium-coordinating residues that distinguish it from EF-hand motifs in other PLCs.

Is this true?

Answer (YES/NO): NO